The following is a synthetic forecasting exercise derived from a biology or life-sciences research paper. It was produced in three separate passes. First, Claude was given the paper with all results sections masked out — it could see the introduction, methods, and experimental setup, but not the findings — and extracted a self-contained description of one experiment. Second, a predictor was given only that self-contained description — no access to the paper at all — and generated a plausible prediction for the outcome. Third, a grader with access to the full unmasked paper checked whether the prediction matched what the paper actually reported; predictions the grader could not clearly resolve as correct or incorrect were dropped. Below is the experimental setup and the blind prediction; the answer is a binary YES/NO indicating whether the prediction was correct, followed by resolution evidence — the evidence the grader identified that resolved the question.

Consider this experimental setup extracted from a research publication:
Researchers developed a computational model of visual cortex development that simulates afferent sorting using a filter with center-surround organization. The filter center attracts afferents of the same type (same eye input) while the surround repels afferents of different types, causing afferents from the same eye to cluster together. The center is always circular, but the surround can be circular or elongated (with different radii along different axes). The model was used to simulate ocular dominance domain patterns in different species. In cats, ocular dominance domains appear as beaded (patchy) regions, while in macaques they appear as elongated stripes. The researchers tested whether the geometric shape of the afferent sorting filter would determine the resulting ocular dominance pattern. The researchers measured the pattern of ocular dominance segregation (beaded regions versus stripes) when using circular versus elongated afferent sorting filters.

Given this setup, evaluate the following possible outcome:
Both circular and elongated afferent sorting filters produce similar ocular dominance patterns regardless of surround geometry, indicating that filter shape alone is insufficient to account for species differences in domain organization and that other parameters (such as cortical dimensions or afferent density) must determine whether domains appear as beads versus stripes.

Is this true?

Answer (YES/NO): NO